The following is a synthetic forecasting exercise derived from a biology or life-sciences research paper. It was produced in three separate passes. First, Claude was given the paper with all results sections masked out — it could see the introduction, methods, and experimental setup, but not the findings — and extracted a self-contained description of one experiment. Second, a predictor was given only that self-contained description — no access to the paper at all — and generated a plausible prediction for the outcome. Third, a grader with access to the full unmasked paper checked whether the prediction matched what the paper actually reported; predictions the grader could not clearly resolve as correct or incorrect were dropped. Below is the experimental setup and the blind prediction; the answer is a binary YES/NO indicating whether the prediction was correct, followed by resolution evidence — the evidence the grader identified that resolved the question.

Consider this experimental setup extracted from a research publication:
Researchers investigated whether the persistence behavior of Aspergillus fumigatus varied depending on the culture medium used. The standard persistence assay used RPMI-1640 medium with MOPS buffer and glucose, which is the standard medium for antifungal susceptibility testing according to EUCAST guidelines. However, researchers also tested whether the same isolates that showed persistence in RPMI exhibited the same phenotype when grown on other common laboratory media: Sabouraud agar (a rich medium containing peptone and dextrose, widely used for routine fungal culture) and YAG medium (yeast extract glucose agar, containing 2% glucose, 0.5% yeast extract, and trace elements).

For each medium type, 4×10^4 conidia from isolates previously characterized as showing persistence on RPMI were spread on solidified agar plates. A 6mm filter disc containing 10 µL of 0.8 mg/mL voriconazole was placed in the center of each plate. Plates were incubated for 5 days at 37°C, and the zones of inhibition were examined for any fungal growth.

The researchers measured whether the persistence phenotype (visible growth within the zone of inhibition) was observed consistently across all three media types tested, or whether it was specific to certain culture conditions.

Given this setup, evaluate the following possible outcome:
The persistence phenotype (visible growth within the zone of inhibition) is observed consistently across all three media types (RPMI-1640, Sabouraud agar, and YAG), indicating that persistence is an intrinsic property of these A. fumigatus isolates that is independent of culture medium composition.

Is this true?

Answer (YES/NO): NO